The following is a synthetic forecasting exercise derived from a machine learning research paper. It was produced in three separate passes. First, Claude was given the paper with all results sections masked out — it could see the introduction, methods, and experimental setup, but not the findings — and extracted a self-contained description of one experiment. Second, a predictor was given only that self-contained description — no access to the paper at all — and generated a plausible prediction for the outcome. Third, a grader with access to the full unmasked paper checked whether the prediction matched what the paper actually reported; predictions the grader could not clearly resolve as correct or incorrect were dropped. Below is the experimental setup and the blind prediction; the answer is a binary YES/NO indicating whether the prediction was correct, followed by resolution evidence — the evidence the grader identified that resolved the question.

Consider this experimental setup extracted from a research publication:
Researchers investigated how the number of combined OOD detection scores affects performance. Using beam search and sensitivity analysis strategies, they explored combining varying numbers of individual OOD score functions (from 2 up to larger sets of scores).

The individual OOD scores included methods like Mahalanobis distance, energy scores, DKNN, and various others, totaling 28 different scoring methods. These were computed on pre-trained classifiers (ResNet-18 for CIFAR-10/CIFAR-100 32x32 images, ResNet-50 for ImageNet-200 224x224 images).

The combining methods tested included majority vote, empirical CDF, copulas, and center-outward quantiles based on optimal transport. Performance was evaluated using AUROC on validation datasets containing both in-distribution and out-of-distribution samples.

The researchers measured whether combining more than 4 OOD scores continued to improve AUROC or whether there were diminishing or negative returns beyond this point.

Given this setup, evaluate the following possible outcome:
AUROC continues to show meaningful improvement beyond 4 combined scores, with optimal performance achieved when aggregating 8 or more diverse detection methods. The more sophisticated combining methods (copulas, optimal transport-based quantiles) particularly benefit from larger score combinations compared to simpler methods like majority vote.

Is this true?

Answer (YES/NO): NO